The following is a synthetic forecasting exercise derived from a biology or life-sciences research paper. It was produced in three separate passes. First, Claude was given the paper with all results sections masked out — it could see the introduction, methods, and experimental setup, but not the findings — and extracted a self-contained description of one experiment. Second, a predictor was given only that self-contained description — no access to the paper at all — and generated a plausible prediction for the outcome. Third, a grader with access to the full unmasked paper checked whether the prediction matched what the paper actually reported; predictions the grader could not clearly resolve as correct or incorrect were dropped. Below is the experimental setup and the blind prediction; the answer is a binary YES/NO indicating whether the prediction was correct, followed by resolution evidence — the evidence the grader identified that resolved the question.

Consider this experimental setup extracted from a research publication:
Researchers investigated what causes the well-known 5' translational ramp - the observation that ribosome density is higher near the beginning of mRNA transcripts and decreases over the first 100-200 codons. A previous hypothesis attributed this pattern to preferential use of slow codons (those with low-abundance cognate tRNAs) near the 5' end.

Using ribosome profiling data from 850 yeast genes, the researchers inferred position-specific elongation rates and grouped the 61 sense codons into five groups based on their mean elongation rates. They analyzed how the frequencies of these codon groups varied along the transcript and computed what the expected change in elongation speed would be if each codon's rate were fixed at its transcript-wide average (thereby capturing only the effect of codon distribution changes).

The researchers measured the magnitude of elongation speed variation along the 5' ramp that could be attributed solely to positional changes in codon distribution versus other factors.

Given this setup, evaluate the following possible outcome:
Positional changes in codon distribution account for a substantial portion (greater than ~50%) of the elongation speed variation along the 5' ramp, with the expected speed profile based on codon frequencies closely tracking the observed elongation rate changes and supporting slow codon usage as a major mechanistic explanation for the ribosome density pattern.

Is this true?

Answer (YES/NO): NO